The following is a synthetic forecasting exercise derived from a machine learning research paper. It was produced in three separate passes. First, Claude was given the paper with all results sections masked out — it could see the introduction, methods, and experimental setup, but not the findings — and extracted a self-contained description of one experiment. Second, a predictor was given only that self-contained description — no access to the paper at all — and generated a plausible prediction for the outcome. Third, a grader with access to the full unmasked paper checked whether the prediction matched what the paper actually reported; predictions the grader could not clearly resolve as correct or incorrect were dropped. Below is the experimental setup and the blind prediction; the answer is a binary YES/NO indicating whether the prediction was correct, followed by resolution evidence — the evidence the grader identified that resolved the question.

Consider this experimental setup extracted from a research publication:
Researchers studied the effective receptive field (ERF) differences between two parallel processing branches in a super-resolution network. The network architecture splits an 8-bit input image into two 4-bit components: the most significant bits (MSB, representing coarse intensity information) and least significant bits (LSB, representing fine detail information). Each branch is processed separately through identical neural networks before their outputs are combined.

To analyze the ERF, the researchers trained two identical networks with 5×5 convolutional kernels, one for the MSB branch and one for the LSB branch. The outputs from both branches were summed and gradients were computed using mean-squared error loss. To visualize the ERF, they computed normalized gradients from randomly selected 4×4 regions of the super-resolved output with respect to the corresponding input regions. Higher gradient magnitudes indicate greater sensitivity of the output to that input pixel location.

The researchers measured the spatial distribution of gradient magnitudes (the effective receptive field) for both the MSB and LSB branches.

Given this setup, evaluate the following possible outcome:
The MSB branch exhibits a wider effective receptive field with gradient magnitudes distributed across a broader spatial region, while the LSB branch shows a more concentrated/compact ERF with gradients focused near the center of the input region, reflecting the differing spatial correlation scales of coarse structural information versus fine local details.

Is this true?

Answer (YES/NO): YES